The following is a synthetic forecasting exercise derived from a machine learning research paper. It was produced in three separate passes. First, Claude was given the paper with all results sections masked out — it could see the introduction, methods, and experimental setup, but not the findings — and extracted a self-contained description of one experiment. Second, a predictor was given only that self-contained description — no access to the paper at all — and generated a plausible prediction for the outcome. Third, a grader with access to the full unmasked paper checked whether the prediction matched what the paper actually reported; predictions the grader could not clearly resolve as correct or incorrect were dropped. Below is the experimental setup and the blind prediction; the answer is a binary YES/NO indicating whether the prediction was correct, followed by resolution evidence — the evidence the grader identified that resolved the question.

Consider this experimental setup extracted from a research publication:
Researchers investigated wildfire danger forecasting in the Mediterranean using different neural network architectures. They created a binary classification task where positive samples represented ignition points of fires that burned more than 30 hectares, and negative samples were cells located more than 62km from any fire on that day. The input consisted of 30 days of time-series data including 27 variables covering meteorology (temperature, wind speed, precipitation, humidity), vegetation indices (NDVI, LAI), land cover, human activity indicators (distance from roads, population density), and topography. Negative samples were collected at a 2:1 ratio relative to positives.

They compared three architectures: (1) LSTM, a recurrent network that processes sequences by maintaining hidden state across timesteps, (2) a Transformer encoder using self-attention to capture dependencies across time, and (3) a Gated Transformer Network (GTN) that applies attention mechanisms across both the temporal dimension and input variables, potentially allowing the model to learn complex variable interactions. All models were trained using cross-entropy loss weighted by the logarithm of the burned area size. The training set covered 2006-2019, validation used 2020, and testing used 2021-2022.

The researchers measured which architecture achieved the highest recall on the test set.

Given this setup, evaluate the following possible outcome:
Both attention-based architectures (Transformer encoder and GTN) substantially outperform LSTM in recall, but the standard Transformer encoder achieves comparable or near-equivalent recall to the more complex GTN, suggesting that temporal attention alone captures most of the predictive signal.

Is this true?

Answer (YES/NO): NO